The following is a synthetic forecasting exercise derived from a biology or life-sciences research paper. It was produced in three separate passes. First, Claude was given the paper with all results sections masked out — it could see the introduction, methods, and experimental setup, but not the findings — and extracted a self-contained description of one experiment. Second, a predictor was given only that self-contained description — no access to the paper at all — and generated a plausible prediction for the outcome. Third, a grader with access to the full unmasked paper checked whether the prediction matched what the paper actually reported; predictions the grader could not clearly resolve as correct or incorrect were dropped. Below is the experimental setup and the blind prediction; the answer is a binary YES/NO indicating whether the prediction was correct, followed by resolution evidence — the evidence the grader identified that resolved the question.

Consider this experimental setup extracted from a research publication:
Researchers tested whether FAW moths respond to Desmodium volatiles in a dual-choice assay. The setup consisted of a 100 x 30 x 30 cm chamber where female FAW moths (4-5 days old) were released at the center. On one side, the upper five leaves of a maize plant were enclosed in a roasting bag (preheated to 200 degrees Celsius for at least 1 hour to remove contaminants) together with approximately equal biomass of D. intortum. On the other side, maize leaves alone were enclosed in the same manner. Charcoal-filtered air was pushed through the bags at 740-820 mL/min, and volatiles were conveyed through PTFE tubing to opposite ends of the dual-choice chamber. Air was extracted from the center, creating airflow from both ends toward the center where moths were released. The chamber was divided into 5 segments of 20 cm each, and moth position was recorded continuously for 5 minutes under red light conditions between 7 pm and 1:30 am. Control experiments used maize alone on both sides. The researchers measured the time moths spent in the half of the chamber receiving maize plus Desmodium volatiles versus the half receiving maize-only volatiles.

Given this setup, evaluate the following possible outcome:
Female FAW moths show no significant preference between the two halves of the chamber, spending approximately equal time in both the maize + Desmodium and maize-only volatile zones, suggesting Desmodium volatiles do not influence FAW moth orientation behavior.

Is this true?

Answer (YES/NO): NO